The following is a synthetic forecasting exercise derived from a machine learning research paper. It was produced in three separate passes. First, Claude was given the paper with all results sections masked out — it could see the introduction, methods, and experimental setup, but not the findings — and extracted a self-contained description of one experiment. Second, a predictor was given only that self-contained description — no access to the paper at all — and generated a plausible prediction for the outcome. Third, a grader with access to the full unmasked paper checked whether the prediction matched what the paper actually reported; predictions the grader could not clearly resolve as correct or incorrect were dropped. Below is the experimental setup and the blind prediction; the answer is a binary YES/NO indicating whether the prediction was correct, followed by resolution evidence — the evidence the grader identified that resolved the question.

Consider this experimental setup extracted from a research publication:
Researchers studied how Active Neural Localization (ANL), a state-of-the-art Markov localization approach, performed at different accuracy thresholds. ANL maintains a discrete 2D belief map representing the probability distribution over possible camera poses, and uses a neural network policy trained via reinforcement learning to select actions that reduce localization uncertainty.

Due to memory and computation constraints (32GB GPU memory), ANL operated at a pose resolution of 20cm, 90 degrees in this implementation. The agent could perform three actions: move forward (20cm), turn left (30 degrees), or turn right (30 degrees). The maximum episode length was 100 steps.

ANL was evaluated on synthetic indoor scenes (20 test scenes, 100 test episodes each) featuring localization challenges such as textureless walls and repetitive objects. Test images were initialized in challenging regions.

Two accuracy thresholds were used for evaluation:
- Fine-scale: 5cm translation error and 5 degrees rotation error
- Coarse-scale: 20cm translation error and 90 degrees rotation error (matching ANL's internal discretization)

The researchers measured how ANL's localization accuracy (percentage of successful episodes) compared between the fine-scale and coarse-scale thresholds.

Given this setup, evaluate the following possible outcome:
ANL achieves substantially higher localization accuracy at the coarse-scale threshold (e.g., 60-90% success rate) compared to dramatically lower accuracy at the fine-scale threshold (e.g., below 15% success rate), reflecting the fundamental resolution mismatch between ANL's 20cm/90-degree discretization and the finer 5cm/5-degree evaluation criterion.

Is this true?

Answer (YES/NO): YES